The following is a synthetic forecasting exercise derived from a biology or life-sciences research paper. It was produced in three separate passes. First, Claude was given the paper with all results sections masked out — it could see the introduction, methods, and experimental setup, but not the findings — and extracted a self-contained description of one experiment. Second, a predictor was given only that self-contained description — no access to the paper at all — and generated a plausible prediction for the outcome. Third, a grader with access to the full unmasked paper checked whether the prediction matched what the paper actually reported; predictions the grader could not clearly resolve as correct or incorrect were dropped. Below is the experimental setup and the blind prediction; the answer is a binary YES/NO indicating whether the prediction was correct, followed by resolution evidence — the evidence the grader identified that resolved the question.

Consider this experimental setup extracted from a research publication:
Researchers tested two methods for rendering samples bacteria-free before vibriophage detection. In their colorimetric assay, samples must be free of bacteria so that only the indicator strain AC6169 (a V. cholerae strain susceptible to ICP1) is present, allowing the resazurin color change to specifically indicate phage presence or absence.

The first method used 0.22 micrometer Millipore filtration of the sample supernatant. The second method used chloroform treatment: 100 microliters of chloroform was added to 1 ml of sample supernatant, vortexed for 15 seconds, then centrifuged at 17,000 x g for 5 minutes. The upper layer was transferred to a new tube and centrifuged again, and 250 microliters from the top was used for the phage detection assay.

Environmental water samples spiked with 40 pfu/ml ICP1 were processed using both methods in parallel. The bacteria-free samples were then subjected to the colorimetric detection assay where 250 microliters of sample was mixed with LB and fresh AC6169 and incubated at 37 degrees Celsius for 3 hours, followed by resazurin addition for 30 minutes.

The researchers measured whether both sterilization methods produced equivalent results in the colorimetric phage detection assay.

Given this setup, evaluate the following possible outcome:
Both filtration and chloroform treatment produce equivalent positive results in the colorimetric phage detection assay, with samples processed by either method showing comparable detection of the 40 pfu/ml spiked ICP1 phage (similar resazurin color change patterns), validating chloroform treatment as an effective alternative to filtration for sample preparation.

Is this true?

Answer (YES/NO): NO